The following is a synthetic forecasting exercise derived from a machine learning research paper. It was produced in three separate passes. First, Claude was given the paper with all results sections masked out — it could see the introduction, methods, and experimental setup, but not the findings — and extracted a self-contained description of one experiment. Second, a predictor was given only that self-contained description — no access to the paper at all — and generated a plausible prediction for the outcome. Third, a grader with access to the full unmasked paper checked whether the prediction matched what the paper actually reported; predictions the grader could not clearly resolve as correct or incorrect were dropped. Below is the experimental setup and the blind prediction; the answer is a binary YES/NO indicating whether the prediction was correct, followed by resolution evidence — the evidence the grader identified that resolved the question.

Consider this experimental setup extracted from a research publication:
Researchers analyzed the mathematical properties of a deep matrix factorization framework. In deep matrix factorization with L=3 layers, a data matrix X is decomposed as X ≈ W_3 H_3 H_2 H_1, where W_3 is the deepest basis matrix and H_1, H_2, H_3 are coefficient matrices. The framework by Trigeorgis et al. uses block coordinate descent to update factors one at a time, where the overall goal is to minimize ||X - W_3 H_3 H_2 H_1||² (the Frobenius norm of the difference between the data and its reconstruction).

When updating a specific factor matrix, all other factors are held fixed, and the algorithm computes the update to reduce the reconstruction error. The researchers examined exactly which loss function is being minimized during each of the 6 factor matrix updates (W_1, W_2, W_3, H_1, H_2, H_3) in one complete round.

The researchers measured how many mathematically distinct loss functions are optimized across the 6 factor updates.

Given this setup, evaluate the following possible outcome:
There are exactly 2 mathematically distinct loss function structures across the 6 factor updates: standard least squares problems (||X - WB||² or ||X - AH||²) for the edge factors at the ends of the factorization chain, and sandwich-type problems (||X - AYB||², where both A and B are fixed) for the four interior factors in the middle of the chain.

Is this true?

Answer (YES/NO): NO